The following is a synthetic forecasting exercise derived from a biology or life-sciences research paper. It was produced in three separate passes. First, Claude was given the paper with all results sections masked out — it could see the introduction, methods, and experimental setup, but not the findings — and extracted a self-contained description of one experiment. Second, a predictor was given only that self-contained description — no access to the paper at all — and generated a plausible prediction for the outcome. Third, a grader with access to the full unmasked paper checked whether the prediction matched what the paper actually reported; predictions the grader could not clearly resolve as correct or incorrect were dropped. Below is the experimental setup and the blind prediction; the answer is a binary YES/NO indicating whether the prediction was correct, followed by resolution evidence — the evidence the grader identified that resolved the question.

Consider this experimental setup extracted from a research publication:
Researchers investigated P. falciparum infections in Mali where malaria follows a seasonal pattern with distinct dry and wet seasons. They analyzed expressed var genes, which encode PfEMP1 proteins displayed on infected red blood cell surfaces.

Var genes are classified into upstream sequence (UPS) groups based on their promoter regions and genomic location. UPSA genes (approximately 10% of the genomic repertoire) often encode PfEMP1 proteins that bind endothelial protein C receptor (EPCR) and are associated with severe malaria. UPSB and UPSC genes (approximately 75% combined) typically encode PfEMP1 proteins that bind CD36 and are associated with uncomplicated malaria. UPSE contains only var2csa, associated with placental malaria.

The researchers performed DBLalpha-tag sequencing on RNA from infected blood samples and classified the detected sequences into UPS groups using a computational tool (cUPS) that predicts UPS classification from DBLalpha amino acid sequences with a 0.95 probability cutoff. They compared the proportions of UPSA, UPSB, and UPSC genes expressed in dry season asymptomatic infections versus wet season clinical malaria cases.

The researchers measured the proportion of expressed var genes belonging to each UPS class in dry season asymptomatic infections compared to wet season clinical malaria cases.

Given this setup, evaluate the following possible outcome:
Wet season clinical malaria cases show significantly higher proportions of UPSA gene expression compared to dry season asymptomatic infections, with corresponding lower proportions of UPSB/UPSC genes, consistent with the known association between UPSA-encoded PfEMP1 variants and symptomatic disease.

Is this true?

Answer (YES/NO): NO